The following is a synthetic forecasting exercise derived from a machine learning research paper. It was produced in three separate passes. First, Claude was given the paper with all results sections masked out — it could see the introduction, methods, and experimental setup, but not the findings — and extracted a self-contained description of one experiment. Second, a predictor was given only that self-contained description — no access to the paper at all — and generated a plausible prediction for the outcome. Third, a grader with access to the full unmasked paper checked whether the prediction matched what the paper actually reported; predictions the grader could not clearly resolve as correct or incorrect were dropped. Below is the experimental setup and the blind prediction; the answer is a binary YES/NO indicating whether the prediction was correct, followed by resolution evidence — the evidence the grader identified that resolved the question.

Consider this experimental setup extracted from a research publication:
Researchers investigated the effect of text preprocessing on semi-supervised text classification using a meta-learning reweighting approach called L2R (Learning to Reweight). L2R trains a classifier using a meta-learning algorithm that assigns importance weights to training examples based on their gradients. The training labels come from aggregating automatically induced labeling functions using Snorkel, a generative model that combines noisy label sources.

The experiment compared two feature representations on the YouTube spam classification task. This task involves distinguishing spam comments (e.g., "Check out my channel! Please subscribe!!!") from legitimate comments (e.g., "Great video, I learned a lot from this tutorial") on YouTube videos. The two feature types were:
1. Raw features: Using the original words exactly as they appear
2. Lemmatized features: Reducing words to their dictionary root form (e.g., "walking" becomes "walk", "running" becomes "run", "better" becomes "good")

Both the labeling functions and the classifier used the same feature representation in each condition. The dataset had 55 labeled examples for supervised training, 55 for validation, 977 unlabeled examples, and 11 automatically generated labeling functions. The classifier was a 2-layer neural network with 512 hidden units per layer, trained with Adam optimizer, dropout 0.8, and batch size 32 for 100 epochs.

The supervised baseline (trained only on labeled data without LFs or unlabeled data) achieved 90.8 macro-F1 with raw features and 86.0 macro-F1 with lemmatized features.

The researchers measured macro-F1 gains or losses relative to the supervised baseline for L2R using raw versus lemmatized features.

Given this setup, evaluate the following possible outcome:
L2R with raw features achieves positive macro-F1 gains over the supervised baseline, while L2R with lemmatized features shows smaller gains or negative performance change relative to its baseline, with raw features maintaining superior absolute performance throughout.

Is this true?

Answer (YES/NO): YES